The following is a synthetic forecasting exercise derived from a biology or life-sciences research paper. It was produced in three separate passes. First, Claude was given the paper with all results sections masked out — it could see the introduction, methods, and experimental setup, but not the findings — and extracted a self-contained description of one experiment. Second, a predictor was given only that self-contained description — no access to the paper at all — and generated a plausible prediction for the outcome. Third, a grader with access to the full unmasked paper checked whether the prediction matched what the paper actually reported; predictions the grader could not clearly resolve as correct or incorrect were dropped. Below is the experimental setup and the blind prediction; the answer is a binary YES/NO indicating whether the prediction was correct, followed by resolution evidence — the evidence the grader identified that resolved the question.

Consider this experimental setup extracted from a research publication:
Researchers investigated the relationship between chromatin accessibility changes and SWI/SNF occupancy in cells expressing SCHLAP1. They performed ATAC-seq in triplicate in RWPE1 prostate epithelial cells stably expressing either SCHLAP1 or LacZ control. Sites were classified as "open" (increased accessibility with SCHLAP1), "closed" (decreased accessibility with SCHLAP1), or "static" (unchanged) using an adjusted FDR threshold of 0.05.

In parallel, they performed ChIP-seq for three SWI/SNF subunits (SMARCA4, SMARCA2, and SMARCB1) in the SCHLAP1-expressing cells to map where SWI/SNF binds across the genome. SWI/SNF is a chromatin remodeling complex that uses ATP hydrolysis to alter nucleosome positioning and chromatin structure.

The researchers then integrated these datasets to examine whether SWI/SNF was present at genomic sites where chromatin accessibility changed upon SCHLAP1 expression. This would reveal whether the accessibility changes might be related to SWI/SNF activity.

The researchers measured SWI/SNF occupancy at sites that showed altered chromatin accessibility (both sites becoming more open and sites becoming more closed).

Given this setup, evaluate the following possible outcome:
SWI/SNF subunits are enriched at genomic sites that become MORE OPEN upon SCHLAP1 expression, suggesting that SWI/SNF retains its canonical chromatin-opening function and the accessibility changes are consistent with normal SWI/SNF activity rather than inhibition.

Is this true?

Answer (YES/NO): NO